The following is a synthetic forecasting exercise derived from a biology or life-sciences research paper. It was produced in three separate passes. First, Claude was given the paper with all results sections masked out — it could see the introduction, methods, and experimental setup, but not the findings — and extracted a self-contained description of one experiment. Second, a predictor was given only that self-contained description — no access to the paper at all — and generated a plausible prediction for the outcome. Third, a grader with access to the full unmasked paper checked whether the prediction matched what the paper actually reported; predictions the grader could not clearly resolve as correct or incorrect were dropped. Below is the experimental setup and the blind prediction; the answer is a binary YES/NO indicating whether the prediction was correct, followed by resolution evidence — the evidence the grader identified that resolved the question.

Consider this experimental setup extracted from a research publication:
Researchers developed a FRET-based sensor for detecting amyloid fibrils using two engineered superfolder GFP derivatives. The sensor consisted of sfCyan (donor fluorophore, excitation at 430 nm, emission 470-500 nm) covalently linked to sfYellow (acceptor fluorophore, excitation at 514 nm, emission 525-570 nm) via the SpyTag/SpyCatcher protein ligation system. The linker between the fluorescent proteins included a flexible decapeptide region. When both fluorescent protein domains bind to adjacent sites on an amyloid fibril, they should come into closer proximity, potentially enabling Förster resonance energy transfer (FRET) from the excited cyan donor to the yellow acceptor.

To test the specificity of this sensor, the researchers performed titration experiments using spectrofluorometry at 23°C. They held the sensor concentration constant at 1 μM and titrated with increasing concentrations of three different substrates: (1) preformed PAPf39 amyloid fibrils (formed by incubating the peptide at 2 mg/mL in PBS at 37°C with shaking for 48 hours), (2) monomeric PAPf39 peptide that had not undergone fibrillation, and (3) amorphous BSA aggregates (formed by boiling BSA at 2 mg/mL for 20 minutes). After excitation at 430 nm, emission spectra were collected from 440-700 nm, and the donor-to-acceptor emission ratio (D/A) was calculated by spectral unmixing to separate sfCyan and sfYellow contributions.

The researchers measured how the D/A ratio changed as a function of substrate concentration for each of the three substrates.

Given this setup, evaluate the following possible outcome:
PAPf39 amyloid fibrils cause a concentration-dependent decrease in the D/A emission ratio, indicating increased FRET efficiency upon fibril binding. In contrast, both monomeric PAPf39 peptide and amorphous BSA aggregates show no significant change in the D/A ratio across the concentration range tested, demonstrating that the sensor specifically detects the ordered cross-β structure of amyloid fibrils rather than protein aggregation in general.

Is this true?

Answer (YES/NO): YES